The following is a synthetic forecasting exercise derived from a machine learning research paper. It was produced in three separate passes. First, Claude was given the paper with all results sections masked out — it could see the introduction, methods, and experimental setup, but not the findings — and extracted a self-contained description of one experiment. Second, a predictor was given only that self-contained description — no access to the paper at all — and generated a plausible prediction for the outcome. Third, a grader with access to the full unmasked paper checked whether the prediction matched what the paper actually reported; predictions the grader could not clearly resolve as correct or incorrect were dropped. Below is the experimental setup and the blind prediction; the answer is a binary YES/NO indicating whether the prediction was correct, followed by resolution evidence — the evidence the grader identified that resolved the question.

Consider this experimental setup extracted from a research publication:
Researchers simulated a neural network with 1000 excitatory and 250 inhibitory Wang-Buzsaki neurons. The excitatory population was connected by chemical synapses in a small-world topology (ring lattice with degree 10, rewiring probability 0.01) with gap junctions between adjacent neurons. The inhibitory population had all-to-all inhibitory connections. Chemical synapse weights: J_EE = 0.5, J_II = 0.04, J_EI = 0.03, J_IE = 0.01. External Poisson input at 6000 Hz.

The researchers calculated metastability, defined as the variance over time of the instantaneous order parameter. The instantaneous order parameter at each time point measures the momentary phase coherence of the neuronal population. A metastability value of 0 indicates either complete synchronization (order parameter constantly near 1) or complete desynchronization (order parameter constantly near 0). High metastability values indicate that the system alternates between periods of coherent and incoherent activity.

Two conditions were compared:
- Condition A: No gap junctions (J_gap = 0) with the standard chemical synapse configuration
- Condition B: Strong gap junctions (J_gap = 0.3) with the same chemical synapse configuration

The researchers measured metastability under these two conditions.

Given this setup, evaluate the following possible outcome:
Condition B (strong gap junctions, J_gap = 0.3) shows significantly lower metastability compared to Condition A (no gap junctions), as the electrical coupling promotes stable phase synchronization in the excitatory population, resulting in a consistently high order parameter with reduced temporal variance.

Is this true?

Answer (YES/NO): NO